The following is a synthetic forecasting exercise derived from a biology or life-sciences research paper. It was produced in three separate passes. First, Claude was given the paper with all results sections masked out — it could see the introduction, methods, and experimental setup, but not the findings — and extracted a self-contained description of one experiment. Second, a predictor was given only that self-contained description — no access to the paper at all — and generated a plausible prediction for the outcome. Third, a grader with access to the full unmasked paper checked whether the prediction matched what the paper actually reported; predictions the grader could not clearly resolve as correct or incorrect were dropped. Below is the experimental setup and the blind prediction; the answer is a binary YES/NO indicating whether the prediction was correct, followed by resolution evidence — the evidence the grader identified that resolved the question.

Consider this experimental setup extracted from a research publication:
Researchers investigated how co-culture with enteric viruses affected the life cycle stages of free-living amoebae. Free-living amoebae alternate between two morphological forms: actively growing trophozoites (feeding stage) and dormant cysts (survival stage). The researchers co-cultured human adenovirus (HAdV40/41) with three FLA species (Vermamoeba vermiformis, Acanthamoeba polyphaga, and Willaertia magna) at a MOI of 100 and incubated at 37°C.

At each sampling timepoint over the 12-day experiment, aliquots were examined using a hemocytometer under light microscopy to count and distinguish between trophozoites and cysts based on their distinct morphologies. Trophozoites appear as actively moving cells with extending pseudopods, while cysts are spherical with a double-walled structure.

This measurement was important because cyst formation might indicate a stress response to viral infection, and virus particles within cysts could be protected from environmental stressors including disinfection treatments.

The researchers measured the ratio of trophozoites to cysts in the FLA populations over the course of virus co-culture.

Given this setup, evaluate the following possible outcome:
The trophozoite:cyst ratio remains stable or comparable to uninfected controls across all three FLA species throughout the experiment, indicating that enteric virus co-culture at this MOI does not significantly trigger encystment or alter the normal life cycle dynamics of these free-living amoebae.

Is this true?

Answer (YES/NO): YES